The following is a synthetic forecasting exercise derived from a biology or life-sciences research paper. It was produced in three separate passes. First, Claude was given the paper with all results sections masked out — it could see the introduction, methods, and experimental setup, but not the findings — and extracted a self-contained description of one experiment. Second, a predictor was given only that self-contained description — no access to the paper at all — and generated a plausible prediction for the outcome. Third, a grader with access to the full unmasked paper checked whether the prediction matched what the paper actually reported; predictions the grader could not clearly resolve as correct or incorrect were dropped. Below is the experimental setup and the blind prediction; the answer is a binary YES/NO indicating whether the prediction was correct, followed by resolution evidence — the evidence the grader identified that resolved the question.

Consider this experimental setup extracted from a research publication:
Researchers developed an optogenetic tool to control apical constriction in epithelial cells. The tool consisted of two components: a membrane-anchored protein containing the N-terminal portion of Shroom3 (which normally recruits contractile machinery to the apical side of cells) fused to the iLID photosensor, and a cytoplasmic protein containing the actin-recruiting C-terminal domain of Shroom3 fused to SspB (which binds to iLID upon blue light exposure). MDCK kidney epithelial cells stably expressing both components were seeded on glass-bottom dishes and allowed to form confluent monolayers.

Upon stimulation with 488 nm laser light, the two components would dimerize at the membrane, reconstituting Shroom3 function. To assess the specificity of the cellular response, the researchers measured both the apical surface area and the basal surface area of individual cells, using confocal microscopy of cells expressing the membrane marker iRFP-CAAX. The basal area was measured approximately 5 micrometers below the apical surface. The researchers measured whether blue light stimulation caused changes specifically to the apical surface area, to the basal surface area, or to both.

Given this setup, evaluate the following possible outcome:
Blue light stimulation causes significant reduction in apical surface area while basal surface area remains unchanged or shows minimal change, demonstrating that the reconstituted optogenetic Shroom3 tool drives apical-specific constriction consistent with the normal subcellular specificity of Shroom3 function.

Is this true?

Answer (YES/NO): YES